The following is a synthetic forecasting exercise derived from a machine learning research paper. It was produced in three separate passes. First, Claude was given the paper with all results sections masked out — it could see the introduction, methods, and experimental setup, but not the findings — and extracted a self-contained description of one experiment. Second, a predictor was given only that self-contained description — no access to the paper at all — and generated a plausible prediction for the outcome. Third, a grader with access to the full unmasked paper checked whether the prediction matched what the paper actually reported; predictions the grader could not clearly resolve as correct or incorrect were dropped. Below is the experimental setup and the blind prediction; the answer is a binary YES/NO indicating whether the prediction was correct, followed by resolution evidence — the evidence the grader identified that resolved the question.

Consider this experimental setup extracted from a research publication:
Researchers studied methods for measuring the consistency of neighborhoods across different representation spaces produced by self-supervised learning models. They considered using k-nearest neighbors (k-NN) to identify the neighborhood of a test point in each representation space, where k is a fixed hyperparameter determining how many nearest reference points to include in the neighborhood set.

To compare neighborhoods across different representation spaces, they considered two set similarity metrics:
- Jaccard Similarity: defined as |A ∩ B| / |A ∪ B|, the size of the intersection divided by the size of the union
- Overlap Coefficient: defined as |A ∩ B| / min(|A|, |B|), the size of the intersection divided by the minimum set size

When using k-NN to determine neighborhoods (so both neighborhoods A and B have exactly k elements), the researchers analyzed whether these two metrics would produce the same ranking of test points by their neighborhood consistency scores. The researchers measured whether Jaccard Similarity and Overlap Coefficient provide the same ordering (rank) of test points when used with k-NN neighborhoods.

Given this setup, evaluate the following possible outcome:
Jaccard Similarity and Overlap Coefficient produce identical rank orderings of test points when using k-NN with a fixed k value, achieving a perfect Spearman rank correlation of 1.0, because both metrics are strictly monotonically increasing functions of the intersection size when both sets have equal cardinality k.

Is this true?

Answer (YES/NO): YES